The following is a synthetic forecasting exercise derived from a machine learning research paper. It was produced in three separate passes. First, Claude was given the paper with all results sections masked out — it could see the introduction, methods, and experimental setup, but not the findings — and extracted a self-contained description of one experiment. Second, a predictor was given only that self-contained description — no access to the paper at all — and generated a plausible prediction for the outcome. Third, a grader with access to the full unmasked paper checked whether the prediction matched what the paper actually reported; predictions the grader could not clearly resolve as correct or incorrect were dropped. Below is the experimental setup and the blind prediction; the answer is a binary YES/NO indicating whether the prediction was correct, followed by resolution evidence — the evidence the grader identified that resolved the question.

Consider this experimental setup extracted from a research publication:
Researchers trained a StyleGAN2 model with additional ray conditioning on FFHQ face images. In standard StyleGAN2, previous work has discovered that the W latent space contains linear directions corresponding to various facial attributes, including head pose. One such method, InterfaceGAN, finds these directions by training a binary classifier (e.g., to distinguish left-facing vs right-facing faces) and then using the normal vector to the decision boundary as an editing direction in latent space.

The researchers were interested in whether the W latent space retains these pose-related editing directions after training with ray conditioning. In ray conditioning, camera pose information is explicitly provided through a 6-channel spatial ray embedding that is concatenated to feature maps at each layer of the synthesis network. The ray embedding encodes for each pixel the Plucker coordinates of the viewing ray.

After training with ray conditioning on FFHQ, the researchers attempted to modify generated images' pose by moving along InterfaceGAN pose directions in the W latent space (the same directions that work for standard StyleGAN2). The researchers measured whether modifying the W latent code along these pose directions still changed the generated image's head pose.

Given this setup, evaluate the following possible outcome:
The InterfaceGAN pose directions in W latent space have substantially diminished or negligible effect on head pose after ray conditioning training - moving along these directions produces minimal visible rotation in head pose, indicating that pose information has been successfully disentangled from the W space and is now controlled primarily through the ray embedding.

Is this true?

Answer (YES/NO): YES